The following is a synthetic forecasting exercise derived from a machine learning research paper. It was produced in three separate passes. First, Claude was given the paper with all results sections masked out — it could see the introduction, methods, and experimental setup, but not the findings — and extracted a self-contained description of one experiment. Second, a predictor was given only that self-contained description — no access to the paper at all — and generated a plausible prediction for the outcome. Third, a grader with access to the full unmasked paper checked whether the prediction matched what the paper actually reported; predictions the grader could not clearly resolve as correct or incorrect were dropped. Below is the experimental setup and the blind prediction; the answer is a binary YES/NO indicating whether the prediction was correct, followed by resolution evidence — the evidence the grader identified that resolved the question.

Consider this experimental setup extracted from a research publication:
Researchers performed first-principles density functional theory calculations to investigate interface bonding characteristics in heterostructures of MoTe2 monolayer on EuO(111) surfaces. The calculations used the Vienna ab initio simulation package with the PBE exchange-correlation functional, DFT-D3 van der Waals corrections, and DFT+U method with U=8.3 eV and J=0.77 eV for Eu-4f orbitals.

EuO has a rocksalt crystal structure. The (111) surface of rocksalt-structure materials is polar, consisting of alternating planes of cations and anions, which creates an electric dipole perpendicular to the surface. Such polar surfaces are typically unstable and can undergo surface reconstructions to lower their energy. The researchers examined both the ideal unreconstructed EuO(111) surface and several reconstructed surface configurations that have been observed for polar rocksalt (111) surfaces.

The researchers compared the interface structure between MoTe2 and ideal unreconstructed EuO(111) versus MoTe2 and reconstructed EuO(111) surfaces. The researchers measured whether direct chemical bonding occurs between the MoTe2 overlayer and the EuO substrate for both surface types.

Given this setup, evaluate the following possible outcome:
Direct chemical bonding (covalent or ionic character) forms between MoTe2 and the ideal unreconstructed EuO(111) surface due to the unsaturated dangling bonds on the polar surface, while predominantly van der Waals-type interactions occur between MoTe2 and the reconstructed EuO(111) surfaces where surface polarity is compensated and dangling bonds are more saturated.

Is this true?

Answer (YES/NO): YES